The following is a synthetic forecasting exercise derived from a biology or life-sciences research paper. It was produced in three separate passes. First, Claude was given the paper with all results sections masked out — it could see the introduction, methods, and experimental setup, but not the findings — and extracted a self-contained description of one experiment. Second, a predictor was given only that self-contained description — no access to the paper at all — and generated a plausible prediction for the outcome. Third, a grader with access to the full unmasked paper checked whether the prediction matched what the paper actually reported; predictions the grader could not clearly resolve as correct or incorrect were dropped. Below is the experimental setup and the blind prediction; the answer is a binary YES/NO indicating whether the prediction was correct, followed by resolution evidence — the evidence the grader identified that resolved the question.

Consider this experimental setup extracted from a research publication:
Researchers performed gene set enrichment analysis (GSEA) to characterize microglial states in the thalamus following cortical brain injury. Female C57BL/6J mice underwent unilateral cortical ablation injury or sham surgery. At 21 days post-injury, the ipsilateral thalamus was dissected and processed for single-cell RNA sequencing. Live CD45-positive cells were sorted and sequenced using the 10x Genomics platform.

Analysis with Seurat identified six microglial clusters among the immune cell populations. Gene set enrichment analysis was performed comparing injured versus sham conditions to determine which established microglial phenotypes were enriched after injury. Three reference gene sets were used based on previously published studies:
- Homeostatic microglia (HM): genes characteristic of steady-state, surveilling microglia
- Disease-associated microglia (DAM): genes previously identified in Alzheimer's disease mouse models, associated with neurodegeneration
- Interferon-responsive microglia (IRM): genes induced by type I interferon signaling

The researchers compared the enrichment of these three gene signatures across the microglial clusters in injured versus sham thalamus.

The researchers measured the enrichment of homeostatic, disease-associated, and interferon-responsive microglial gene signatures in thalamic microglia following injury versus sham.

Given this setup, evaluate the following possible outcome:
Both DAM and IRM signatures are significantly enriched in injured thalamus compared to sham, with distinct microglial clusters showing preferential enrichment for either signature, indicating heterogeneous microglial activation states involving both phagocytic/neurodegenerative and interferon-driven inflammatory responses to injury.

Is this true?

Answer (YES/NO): YES